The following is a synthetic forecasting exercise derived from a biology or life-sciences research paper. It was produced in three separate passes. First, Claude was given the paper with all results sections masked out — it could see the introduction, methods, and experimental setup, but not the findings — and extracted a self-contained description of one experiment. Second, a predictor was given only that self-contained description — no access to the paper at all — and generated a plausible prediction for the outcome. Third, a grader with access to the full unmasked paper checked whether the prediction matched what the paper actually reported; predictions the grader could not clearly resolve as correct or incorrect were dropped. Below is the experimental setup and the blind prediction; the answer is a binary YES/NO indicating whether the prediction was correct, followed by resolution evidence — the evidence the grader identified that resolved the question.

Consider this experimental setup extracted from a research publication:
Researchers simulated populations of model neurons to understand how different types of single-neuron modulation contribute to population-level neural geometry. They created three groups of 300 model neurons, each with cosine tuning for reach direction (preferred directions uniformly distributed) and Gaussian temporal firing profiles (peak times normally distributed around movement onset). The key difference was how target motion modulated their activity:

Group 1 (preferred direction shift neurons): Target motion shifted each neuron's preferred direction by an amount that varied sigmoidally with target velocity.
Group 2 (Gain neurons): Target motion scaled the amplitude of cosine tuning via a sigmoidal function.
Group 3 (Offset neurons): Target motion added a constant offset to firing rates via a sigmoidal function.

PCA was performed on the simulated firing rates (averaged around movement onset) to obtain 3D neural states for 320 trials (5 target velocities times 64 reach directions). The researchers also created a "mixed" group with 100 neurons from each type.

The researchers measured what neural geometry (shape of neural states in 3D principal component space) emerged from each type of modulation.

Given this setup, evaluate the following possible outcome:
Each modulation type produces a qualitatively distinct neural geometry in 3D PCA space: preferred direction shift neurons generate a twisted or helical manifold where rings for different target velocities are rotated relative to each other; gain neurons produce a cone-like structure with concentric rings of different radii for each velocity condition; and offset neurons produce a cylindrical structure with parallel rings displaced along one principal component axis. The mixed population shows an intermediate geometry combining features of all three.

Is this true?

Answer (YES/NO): NO